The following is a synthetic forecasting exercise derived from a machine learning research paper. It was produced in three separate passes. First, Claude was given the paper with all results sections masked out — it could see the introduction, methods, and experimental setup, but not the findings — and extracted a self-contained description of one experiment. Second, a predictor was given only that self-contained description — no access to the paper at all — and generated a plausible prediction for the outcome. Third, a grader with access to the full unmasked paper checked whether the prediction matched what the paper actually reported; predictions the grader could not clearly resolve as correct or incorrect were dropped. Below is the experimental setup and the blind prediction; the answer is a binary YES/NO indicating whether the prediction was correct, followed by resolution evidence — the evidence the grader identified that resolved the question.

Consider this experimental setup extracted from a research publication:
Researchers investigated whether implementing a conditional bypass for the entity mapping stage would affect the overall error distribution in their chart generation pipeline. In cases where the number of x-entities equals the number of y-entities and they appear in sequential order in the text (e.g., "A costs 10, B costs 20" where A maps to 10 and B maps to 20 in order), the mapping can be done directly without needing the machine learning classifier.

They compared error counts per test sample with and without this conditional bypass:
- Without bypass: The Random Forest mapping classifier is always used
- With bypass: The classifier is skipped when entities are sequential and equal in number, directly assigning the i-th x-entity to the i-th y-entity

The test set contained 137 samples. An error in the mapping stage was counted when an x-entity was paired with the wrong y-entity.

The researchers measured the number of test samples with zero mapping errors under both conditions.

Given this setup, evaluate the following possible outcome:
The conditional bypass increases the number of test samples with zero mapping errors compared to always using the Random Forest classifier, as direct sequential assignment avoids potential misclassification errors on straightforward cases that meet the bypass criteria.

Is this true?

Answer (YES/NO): YES